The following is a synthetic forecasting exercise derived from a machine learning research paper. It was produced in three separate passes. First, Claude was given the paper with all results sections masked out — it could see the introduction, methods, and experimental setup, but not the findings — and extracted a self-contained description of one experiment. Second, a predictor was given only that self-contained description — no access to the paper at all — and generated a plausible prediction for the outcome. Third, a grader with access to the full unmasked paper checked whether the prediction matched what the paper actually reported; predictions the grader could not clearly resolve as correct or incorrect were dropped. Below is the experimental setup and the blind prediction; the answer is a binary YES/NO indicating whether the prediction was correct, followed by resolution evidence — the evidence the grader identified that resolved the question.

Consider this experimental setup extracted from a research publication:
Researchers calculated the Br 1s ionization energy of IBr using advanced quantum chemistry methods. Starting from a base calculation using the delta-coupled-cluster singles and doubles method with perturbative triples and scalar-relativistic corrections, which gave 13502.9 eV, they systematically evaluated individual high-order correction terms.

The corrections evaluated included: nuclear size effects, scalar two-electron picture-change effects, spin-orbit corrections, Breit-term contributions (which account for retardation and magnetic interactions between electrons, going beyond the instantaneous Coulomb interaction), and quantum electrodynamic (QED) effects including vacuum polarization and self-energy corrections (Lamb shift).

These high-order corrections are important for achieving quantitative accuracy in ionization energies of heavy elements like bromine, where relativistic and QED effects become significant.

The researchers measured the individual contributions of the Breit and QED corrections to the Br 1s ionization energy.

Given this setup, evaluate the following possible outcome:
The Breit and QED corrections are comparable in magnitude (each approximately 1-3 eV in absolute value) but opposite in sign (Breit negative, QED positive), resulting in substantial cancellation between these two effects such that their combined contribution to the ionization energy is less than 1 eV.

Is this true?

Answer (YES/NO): NO